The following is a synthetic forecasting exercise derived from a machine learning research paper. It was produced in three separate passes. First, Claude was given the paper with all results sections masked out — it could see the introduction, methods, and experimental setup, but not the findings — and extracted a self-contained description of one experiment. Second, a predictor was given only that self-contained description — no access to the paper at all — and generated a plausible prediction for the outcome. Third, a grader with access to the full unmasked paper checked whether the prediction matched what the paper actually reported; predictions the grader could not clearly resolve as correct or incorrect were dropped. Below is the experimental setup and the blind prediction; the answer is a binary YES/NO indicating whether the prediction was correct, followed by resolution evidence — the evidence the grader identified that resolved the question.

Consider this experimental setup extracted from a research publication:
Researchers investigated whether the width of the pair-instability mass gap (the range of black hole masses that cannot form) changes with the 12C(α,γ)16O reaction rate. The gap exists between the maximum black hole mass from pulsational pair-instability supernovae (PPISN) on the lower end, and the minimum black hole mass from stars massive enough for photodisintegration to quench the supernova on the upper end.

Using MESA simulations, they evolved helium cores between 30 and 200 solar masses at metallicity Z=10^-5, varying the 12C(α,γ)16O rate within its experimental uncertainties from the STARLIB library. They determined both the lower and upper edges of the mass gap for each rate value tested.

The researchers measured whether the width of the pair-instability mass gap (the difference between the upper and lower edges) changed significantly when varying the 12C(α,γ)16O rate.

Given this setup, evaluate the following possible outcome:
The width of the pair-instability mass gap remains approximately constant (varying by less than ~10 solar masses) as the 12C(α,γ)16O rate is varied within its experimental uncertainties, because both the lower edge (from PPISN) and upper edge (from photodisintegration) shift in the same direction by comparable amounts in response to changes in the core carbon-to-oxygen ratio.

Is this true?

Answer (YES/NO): NO